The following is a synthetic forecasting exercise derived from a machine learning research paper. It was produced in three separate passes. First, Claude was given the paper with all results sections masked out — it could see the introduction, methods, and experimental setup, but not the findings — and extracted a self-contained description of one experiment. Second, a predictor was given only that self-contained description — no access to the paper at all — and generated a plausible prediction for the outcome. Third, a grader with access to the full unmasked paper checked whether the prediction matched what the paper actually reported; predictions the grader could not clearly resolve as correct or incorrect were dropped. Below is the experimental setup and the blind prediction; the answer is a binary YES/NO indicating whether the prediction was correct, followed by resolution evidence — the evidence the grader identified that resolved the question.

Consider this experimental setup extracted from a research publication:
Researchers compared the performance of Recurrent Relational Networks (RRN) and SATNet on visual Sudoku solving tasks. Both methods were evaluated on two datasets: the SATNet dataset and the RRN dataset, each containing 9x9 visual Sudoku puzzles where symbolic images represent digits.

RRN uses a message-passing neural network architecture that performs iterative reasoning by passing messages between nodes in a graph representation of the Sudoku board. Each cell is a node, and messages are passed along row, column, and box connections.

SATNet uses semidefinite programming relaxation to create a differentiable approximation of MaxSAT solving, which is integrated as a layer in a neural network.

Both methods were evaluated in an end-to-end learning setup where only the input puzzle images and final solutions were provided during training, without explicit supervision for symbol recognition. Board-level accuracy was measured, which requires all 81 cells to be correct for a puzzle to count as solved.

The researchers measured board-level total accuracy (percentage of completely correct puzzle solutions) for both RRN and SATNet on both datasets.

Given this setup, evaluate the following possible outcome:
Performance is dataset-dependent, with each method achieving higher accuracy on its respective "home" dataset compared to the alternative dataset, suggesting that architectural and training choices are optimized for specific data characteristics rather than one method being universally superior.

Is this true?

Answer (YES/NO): NO